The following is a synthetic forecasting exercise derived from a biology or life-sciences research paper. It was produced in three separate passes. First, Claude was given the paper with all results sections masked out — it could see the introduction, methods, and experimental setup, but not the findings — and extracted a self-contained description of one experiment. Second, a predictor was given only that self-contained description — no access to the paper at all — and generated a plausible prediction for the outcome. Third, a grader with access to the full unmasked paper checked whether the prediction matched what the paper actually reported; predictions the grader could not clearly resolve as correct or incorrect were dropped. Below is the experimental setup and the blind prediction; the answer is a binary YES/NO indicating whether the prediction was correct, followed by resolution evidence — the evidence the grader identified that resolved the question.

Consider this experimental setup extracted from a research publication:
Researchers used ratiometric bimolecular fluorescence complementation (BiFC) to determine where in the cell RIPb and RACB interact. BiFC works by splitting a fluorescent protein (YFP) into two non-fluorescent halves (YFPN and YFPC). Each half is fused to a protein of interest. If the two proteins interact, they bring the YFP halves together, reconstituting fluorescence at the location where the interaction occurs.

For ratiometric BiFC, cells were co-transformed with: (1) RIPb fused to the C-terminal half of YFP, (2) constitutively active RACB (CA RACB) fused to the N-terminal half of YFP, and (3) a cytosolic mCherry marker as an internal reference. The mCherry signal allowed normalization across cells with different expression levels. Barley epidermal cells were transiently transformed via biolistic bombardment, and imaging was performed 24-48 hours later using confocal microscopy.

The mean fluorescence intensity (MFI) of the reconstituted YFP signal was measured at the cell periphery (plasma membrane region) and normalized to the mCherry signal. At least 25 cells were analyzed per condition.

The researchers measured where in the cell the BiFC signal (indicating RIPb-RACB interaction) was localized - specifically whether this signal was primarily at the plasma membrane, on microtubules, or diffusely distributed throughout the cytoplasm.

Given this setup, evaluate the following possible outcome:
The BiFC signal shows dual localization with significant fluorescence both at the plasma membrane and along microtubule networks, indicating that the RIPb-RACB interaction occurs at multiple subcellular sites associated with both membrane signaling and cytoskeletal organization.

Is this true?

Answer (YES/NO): YES